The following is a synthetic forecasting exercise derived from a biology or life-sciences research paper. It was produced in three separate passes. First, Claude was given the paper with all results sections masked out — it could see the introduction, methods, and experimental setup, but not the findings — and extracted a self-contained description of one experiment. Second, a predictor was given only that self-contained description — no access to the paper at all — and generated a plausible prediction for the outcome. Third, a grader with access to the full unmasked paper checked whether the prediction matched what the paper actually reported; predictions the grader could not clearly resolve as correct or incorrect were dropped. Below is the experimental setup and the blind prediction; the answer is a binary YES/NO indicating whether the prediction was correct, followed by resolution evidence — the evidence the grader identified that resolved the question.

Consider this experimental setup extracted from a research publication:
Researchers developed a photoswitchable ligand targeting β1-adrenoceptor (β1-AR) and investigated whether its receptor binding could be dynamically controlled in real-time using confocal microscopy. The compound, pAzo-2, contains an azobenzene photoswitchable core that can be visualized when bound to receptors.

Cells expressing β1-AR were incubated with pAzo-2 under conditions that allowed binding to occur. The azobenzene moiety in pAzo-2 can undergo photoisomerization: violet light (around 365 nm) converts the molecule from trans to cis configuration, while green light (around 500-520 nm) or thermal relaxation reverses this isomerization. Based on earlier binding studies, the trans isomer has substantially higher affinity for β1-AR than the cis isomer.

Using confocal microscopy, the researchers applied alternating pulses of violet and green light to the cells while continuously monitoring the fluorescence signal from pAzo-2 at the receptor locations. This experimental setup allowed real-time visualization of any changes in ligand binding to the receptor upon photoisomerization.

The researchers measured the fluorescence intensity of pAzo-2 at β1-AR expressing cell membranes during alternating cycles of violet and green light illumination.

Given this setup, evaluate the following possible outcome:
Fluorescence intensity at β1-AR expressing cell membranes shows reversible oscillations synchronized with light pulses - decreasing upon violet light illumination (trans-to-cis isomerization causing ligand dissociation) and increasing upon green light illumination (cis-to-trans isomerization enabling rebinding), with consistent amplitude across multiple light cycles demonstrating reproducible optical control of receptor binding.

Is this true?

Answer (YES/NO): NO